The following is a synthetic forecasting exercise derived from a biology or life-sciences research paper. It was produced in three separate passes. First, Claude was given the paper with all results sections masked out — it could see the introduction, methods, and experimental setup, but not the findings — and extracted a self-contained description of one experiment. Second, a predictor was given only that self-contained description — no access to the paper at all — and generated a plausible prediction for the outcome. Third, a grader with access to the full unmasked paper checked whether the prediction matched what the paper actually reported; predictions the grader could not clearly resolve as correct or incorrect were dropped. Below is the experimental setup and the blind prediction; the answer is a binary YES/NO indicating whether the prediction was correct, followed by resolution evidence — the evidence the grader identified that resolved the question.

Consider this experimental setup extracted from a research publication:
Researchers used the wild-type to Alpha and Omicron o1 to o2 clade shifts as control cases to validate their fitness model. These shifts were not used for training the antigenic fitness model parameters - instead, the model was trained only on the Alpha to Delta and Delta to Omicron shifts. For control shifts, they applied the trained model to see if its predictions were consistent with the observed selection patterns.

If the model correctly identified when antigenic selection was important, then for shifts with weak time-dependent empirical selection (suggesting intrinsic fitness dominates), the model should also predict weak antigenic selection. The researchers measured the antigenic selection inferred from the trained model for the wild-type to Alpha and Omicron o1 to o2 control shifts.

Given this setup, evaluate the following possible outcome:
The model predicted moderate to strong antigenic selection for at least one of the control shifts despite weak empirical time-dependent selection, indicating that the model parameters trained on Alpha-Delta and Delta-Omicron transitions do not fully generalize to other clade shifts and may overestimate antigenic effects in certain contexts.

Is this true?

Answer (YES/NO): NO